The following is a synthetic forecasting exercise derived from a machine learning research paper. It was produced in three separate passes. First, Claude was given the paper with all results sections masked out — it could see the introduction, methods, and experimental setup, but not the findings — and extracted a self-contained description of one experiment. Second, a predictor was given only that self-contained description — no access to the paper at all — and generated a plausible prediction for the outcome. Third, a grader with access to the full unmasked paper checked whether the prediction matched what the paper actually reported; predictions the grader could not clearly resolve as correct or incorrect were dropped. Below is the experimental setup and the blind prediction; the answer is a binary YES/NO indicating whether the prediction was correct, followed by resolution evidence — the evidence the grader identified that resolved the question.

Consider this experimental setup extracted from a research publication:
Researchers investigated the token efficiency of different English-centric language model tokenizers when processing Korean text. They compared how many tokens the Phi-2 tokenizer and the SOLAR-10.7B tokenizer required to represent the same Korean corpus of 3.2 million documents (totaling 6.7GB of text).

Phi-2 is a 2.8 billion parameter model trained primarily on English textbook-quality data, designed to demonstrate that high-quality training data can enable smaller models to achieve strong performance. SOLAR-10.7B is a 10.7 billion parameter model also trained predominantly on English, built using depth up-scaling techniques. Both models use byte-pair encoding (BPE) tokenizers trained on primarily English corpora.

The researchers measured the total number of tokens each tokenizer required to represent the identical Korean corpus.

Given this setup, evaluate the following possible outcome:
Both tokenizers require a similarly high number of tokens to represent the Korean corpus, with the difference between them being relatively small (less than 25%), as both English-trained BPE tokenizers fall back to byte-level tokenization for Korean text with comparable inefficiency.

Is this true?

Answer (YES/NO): NO